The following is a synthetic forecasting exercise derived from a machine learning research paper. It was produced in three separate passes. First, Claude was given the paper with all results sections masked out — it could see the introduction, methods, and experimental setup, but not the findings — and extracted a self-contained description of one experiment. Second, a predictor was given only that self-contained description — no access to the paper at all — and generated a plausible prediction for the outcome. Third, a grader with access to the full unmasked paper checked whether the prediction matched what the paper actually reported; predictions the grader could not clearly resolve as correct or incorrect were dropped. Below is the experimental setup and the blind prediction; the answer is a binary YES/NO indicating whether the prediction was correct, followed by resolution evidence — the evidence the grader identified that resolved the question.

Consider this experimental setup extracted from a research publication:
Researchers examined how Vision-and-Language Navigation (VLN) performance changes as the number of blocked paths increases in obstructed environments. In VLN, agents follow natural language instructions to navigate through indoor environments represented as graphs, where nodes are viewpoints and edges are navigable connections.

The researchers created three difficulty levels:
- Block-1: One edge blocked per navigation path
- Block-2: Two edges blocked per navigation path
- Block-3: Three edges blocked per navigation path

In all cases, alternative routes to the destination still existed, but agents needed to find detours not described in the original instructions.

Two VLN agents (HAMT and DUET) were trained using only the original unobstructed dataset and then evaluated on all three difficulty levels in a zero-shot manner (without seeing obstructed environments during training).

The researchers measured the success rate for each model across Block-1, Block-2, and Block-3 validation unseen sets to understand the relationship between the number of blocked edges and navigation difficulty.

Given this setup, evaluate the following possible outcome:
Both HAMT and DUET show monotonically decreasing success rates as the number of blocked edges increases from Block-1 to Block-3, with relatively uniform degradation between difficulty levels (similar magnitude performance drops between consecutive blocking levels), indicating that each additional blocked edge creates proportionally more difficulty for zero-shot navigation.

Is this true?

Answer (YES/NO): NO